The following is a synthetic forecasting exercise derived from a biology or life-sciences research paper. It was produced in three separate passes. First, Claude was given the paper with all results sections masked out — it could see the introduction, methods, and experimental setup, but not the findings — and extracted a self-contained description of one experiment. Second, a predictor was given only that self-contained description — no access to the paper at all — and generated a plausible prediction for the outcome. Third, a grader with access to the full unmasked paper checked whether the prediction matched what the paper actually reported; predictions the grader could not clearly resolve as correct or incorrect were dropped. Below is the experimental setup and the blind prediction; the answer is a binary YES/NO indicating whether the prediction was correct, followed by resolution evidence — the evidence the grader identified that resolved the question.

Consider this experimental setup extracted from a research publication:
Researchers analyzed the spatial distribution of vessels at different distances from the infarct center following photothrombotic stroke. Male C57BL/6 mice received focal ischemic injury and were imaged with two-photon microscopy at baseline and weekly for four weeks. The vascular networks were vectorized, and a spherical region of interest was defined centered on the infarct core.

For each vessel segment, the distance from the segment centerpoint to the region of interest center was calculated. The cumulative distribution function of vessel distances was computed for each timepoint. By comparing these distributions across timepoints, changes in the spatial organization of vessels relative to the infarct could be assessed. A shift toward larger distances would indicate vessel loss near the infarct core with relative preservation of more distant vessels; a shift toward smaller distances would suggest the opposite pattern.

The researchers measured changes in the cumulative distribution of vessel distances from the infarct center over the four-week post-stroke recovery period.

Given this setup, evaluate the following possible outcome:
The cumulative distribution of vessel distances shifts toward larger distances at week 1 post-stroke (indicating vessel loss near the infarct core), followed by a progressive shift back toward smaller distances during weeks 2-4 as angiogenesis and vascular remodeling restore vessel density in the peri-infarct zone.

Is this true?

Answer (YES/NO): NO